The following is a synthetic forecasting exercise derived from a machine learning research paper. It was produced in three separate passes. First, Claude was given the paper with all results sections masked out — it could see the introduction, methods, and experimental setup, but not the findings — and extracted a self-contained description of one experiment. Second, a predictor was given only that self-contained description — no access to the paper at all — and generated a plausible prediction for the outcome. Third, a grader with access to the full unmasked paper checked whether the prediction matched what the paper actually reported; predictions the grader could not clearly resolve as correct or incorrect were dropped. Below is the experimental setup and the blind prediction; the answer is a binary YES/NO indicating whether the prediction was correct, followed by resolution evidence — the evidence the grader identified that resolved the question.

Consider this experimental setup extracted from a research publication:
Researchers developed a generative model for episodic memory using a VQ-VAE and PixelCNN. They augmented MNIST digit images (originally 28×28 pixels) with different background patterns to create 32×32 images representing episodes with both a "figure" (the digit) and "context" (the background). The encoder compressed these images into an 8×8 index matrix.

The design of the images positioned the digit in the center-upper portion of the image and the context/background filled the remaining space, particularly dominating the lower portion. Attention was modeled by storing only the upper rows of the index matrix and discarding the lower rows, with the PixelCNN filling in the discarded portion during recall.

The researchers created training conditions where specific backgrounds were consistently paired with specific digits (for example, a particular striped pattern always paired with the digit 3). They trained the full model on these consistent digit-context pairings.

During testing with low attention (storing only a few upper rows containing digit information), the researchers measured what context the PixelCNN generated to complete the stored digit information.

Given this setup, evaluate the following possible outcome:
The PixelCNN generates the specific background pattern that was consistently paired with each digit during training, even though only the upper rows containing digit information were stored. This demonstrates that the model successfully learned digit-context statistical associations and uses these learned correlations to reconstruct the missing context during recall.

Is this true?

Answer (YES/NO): YES